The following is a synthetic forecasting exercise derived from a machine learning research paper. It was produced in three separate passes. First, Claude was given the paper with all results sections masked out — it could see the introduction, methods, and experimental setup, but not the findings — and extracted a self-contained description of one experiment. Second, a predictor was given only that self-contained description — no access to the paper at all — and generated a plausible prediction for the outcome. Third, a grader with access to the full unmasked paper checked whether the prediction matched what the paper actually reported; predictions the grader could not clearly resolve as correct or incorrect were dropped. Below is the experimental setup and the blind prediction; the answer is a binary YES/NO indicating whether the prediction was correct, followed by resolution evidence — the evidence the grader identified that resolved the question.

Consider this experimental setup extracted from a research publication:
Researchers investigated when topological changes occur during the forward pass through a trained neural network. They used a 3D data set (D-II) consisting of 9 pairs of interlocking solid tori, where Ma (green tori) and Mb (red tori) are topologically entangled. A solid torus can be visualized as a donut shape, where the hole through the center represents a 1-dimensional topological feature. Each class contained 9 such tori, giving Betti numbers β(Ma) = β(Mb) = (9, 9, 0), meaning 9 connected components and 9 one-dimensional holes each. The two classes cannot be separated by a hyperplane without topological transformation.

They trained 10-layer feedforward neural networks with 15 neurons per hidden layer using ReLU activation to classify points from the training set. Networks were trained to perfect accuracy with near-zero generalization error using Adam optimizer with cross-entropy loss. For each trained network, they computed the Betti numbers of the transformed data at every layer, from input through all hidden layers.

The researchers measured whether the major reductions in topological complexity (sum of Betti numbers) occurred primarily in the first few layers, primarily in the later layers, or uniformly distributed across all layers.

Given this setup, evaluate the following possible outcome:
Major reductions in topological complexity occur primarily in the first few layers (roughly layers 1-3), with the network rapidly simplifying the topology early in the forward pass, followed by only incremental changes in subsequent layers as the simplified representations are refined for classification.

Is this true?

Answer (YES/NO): NO